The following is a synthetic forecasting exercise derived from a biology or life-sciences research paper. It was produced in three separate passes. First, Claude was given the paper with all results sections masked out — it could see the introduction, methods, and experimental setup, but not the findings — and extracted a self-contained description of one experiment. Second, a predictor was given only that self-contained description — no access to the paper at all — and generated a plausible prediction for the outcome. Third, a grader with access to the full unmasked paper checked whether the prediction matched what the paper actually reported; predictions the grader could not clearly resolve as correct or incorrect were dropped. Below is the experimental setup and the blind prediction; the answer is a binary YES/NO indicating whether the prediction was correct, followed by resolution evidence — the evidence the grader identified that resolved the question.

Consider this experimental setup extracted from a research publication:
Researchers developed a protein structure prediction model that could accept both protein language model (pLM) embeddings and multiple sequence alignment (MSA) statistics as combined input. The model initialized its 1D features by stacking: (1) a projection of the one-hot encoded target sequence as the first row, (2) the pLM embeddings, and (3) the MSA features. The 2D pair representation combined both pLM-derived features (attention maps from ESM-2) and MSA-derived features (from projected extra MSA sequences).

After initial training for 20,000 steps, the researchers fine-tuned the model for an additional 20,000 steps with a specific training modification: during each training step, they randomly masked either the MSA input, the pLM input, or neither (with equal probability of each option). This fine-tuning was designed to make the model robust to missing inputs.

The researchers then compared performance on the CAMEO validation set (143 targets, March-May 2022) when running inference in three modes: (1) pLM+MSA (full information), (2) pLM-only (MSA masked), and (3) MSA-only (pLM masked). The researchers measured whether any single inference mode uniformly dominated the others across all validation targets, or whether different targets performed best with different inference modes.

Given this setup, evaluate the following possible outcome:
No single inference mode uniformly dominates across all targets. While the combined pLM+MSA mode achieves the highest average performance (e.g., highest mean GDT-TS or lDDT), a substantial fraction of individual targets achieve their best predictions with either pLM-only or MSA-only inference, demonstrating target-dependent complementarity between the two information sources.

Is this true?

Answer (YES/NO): YES